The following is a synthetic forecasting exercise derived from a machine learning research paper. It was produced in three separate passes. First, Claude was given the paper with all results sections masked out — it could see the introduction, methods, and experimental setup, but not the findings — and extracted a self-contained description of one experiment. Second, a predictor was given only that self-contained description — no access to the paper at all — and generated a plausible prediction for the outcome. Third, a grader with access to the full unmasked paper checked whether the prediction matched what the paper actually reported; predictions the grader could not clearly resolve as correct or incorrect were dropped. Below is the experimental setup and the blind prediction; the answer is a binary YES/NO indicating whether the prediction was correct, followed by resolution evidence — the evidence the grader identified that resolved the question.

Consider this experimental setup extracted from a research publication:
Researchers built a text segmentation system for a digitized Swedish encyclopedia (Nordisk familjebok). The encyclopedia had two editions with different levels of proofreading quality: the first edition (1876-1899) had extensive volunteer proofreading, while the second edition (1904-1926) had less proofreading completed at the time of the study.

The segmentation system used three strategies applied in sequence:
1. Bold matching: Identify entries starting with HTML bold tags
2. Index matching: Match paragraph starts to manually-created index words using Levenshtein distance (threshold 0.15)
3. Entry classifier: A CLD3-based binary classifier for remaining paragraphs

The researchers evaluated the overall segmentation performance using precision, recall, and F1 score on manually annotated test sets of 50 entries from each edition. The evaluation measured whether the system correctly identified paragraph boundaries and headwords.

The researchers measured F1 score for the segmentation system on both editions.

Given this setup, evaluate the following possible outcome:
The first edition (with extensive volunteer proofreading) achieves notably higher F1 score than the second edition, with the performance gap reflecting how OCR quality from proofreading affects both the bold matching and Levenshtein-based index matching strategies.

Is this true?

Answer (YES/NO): NO